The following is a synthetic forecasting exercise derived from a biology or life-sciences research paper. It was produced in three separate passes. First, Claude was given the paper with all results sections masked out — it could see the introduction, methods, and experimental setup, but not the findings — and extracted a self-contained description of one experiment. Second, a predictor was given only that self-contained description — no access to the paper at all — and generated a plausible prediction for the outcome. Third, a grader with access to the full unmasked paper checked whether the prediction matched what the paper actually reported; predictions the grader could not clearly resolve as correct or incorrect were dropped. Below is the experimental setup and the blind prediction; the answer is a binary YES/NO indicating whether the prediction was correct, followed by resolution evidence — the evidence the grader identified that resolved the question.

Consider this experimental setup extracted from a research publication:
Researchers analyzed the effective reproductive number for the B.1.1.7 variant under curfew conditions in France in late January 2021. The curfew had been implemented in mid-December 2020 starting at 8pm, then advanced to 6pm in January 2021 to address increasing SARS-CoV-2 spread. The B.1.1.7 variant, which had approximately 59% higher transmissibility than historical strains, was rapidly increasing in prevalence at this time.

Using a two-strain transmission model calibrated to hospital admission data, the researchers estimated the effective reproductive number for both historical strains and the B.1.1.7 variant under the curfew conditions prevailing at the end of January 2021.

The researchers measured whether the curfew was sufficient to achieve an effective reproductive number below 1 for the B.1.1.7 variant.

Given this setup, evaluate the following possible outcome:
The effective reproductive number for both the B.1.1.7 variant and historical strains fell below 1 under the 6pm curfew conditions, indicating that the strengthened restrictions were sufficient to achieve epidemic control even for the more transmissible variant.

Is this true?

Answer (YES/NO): NO